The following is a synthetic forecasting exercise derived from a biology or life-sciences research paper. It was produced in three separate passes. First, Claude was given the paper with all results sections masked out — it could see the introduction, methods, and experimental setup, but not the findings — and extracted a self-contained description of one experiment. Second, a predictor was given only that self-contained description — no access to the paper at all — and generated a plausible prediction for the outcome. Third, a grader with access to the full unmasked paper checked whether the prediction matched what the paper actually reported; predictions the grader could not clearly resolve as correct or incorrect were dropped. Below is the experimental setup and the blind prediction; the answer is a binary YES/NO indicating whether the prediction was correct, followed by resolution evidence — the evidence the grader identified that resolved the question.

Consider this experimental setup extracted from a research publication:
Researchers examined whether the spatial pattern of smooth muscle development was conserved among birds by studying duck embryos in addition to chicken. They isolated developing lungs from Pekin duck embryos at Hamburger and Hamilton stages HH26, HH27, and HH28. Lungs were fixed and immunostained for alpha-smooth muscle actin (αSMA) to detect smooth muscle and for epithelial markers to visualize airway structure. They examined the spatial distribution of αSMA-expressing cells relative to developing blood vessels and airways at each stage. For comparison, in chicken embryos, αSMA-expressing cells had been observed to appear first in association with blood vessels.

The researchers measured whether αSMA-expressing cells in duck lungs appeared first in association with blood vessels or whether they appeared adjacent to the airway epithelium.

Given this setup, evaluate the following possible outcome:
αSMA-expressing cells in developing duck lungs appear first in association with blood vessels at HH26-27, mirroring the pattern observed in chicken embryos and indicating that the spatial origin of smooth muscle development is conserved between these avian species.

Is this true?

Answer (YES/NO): YES